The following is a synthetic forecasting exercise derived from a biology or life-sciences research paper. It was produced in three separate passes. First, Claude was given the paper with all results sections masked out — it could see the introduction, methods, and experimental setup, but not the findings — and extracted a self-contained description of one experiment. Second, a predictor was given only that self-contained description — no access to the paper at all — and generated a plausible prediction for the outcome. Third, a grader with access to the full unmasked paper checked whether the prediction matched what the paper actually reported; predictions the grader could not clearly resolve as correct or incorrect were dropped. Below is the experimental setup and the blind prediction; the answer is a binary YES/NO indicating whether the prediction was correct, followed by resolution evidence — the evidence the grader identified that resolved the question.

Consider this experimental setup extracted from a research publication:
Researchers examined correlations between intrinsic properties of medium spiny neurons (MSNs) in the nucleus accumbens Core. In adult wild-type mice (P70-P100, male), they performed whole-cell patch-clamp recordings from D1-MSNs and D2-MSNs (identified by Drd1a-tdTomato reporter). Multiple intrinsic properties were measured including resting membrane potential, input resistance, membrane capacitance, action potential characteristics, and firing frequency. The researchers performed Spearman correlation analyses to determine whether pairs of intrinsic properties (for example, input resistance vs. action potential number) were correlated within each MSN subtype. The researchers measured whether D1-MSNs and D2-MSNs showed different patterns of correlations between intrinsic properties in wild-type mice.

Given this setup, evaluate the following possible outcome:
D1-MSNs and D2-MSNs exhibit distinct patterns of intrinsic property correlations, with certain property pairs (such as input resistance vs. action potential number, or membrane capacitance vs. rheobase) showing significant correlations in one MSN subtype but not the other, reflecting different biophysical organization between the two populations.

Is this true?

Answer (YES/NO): YES